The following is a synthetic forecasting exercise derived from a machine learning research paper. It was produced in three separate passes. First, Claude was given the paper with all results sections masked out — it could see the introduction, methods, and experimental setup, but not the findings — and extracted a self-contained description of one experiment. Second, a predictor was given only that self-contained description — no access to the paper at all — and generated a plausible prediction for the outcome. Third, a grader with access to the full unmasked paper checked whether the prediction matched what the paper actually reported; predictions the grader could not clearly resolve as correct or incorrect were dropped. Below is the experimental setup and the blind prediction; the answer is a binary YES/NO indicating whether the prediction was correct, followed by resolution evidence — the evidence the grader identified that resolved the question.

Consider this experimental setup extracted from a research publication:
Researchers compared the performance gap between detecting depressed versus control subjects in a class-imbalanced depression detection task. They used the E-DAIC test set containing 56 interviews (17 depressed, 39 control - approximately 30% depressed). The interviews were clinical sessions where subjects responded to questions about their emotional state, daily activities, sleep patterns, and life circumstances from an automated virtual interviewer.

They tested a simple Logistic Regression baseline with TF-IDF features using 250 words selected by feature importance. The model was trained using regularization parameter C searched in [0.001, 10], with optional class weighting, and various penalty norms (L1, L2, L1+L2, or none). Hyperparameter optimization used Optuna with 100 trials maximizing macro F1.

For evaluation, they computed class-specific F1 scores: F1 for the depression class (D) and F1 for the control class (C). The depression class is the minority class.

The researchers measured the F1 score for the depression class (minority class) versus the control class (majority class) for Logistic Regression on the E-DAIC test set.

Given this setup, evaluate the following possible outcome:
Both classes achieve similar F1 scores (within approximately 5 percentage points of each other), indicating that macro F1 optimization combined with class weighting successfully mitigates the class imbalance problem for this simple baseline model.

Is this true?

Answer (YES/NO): NO